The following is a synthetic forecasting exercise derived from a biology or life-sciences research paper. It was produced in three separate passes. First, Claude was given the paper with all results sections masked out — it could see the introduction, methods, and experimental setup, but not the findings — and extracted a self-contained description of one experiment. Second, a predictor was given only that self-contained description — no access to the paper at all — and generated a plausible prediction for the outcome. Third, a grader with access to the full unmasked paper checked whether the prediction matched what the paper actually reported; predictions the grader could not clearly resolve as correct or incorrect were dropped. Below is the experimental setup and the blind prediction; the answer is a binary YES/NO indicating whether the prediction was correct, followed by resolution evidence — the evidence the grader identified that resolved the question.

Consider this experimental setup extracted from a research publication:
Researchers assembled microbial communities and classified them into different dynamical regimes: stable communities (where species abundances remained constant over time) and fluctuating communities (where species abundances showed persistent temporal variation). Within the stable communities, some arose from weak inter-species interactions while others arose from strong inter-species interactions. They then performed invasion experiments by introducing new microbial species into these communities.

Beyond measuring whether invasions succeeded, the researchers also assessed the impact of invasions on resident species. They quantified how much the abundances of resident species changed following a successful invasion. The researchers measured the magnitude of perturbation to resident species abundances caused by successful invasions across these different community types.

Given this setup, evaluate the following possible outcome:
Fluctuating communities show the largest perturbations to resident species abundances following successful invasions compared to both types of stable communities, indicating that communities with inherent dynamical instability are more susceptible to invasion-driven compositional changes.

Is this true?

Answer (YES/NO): NO